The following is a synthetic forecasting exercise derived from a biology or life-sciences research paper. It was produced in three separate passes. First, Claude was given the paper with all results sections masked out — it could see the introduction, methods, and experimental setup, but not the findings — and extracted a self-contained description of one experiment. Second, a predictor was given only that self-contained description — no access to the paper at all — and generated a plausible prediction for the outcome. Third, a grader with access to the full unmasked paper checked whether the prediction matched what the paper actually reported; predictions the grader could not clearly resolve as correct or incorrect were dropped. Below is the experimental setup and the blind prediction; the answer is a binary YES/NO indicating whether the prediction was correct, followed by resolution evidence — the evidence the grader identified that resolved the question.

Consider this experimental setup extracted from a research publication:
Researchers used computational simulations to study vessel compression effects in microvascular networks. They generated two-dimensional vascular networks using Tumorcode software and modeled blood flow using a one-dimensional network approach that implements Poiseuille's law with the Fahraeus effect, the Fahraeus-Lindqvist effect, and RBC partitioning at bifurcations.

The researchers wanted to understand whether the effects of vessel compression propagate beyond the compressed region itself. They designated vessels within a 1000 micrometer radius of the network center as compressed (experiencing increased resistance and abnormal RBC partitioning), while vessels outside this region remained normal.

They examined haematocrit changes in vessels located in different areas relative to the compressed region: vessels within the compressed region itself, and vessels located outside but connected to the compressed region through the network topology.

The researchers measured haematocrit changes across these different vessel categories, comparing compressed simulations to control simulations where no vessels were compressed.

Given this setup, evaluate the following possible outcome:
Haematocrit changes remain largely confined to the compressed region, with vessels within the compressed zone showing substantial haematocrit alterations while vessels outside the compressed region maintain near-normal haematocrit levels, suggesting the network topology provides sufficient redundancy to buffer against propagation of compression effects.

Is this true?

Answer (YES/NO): NO